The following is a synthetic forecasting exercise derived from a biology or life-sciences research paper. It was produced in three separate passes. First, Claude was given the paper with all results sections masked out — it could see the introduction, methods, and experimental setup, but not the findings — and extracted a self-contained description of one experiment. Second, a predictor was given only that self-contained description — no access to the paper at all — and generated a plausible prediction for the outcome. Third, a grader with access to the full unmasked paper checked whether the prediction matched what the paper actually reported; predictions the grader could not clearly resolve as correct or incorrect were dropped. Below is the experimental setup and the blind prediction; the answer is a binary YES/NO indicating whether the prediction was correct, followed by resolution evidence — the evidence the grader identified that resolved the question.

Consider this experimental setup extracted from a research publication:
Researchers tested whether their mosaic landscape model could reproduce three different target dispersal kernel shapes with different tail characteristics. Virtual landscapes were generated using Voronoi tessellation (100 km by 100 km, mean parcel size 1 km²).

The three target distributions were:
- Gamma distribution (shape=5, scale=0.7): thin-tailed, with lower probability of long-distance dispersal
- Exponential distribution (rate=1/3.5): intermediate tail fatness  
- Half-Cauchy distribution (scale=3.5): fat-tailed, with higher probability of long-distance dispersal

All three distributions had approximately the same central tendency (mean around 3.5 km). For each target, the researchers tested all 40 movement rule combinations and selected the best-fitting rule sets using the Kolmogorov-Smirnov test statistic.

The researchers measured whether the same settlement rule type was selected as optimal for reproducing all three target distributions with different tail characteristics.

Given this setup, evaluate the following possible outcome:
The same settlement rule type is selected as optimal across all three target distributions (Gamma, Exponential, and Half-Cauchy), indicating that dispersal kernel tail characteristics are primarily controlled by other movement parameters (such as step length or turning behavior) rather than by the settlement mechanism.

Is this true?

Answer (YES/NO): NO